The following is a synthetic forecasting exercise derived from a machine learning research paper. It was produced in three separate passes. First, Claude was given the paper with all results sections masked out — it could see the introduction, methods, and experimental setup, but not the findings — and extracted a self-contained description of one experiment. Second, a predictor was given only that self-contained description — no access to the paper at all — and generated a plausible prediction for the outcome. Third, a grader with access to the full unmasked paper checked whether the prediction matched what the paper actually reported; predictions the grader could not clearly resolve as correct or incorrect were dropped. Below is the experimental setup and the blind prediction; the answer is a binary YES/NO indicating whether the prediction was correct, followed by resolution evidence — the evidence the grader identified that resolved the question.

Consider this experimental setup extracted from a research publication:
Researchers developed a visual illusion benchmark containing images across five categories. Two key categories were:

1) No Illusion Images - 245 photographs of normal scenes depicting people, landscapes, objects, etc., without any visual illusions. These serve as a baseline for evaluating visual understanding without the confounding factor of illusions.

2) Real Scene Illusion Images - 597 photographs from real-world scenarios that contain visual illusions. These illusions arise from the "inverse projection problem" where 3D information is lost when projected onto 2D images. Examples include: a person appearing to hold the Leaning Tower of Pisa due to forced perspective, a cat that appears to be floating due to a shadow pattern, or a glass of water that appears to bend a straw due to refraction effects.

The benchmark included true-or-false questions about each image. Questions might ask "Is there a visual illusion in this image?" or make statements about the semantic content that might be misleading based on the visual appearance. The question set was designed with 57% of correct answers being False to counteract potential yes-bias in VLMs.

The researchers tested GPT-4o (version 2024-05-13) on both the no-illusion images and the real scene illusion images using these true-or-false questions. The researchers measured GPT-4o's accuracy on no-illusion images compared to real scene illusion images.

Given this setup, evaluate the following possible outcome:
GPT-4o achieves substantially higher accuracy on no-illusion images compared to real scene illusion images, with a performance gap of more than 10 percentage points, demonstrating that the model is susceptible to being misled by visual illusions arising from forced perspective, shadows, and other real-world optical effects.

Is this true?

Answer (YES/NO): NO